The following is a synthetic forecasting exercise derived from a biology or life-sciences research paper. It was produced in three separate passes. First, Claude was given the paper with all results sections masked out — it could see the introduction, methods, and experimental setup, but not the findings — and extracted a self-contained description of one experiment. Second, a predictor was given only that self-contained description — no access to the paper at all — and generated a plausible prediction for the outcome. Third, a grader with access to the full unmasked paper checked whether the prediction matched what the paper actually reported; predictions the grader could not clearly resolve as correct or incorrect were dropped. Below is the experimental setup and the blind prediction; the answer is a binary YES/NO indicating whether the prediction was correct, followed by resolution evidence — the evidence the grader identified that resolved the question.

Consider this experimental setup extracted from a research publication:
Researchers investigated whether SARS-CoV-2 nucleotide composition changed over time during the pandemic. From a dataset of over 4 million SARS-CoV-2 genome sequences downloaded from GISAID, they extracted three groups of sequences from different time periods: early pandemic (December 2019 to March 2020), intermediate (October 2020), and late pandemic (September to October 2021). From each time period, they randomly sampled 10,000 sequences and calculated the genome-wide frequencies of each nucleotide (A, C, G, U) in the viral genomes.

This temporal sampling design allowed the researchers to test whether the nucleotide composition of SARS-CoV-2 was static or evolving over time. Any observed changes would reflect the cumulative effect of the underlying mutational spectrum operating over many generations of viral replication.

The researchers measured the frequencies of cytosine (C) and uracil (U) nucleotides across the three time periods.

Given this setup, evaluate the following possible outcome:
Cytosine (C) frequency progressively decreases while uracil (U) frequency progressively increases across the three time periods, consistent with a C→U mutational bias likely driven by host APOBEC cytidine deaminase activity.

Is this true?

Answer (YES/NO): YES